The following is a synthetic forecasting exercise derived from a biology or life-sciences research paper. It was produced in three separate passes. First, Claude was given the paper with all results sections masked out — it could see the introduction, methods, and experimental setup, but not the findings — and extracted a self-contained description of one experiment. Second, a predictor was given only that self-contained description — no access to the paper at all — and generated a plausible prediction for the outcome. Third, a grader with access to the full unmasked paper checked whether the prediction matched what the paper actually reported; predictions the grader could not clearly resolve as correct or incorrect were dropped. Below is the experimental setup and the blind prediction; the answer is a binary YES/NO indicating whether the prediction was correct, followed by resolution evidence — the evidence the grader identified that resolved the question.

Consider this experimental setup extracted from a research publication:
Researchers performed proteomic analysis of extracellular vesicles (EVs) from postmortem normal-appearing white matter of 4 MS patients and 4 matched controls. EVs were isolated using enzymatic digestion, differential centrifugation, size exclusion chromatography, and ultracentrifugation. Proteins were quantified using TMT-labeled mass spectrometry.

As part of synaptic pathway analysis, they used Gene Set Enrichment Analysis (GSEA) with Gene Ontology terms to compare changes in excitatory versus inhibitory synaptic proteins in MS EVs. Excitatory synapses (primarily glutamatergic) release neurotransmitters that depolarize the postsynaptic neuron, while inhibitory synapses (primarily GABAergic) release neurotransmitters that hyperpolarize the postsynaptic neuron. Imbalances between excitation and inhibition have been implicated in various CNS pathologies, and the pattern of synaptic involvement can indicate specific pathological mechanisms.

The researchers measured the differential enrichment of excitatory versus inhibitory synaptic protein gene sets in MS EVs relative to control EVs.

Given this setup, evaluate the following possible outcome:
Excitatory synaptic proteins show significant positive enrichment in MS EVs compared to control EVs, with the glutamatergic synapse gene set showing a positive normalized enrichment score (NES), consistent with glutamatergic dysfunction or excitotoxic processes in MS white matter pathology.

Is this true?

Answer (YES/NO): NO